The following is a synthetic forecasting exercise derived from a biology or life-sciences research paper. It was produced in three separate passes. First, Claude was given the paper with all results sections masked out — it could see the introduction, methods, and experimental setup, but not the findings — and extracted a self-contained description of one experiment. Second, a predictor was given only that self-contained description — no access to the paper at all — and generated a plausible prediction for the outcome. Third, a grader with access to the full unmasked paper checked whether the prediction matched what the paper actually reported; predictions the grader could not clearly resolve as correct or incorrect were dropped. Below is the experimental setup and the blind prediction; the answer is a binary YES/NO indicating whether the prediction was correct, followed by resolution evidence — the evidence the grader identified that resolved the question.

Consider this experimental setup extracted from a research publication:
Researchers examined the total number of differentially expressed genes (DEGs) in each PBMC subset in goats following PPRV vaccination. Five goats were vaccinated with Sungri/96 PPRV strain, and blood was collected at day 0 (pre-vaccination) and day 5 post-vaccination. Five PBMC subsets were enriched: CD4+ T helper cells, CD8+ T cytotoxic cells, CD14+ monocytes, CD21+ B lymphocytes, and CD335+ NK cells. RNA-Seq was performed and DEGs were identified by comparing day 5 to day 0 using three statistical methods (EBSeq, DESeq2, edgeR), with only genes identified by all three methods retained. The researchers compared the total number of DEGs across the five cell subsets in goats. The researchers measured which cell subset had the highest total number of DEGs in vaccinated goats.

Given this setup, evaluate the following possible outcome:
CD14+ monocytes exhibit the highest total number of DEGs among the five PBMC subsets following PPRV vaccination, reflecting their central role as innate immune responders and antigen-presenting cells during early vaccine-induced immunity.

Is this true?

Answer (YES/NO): NO